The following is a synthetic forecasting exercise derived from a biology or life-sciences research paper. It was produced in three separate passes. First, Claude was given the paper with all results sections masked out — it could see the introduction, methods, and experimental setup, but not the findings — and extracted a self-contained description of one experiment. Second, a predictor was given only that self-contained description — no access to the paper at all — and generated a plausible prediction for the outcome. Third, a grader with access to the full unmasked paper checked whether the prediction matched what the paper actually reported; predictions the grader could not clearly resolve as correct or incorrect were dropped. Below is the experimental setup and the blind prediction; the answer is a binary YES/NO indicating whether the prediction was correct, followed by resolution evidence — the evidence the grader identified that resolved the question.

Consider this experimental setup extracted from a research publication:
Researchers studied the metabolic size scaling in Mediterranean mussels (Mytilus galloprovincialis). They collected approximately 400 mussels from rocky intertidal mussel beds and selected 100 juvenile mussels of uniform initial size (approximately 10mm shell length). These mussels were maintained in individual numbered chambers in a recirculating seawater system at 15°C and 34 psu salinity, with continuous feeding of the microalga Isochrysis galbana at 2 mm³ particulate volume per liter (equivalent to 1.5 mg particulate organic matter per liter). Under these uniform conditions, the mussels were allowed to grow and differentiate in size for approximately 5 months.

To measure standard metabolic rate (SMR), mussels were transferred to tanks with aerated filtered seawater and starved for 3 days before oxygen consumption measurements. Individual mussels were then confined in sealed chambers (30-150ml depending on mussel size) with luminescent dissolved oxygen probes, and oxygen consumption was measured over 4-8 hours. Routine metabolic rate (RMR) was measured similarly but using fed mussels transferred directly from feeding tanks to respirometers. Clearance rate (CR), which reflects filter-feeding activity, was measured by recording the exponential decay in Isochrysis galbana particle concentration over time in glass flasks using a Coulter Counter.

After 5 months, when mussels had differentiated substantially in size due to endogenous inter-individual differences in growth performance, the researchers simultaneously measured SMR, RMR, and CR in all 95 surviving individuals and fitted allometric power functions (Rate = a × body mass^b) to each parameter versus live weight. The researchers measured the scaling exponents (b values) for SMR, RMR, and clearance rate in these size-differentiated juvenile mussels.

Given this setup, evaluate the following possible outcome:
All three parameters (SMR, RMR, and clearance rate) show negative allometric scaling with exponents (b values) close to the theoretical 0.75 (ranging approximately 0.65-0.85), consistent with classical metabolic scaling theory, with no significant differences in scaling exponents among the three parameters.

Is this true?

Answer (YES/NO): NO